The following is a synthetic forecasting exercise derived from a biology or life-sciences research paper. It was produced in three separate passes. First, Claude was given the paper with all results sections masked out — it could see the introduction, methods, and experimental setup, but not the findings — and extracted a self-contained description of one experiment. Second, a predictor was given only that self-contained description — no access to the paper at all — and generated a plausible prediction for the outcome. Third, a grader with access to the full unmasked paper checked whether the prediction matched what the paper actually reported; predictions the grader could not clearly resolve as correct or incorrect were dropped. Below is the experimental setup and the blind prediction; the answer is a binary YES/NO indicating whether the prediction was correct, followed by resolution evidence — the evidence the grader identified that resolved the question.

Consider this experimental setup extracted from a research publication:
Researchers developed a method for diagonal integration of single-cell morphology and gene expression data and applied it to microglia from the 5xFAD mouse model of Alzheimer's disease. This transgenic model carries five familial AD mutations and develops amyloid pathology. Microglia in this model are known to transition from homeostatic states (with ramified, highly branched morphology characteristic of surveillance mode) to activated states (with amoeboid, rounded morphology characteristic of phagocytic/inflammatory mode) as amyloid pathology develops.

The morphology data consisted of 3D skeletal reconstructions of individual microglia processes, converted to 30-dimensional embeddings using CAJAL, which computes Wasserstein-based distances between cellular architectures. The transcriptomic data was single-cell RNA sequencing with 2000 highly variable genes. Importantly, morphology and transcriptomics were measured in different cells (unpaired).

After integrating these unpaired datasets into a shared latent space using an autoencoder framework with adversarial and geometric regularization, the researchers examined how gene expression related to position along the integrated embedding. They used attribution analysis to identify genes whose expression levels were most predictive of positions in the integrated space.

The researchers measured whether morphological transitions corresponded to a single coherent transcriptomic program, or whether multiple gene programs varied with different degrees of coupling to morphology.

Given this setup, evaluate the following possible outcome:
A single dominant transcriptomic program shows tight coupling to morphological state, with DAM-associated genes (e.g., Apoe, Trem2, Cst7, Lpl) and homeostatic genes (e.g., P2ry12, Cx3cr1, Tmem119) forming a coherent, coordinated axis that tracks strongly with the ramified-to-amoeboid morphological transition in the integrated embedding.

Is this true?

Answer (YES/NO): NO